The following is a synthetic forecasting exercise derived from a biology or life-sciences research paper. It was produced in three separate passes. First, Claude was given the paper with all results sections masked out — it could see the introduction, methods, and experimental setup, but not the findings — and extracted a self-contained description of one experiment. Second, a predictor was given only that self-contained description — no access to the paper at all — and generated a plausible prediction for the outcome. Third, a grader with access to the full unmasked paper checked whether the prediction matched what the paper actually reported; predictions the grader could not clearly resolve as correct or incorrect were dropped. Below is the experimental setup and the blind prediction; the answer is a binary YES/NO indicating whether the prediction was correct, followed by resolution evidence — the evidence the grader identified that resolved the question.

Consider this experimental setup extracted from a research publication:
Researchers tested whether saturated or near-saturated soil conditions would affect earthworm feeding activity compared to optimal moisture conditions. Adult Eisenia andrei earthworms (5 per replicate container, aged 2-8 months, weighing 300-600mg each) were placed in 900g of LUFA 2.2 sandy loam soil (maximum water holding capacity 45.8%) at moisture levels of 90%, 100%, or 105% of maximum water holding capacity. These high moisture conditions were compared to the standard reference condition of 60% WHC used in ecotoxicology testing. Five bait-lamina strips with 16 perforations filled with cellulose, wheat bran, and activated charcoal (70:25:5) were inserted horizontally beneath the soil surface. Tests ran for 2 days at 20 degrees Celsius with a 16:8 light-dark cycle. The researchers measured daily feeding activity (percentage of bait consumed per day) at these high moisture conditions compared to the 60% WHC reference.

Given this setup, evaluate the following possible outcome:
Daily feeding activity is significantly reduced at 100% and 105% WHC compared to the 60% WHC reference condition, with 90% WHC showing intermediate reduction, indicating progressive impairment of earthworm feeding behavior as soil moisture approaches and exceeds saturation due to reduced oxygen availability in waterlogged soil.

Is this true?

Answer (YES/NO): NO